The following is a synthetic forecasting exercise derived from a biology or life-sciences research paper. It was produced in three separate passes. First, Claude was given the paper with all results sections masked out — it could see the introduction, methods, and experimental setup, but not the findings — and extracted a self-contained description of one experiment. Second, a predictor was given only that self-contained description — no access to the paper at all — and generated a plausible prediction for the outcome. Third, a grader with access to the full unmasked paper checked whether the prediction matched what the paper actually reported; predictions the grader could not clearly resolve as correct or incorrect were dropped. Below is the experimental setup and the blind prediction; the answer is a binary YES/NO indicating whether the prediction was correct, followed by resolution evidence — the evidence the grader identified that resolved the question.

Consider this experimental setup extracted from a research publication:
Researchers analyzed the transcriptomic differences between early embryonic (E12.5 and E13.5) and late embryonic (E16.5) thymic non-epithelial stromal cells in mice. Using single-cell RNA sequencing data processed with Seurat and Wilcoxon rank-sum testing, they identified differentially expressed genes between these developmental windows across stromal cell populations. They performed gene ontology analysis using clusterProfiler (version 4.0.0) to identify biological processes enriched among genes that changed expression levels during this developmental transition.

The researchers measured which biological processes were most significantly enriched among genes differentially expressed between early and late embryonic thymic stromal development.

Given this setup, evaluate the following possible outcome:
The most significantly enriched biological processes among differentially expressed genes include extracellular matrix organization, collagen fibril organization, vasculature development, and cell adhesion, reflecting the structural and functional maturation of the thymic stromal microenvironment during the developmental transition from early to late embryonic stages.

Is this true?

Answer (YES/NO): NO